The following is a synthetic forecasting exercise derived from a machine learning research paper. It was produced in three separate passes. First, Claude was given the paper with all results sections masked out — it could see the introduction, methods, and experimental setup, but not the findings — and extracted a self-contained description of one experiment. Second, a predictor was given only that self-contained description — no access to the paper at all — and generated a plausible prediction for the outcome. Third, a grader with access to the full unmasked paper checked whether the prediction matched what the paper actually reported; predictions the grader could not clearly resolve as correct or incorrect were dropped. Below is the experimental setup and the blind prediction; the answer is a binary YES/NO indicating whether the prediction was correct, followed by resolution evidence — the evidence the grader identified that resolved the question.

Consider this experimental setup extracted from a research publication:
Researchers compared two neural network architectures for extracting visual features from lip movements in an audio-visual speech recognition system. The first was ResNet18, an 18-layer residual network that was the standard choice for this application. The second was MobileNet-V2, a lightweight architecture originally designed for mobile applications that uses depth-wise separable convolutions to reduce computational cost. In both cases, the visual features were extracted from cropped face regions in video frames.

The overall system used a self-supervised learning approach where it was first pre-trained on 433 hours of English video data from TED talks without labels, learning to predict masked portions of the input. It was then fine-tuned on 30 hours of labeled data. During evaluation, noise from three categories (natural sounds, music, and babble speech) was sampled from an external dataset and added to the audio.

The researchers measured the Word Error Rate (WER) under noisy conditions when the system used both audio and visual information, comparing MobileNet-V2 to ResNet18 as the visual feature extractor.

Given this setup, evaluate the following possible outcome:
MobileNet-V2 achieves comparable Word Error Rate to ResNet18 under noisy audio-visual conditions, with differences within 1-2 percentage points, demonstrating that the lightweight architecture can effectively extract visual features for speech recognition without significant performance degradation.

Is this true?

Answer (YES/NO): NO